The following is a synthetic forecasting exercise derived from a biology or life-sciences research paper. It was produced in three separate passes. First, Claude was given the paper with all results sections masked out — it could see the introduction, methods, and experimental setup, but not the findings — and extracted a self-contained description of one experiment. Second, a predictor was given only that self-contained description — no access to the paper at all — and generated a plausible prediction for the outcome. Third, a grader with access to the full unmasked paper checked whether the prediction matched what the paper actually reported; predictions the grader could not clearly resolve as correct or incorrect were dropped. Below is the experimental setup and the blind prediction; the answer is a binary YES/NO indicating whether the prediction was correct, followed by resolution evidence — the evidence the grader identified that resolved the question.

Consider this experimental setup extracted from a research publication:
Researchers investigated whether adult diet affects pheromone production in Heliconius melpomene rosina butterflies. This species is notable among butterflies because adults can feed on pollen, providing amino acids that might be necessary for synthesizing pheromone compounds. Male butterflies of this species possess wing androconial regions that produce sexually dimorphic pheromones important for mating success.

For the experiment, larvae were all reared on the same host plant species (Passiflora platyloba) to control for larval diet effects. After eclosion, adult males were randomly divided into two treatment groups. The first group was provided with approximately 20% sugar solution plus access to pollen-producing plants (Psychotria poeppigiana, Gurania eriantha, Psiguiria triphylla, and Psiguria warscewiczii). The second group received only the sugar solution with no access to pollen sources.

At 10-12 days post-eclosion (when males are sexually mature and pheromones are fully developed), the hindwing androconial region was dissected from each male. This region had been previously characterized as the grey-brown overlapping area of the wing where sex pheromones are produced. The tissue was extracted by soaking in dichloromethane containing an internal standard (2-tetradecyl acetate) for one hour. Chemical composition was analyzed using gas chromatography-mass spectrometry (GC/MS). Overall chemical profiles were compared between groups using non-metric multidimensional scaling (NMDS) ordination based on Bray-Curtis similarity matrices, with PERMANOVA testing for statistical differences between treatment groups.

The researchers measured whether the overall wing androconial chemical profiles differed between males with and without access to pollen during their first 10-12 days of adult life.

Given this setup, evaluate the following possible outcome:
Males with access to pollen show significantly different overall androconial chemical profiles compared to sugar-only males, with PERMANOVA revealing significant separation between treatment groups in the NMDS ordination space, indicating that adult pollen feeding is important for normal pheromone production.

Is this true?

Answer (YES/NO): NO